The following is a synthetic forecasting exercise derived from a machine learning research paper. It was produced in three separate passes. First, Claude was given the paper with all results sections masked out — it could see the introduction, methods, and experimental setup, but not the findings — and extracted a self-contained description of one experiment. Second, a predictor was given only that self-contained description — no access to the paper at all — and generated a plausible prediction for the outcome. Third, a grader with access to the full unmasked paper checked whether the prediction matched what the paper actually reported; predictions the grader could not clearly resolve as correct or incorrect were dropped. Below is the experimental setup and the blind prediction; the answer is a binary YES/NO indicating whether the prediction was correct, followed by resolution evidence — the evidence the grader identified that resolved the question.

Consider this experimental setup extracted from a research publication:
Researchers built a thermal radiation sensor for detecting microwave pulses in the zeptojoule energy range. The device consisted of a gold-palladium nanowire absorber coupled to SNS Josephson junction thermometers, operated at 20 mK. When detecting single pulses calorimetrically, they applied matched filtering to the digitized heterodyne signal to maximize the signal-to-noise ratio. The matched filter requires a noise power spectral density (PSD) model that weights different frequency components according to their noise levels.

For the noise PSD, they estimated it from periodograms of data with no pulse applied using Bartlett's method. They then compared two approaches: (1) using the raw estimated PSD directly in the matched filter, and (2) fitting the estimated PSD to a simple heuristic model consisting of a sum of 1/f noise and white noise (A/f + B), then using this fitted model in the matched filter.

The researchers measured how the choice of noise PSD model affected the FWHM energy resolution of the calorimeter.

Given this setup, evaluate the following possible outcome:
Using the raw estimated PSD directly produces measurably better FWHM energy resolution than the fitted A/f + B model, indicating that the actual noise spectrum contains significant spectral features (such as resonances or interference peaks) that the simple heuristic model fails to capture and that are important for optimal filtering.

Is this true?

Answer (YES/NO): NO